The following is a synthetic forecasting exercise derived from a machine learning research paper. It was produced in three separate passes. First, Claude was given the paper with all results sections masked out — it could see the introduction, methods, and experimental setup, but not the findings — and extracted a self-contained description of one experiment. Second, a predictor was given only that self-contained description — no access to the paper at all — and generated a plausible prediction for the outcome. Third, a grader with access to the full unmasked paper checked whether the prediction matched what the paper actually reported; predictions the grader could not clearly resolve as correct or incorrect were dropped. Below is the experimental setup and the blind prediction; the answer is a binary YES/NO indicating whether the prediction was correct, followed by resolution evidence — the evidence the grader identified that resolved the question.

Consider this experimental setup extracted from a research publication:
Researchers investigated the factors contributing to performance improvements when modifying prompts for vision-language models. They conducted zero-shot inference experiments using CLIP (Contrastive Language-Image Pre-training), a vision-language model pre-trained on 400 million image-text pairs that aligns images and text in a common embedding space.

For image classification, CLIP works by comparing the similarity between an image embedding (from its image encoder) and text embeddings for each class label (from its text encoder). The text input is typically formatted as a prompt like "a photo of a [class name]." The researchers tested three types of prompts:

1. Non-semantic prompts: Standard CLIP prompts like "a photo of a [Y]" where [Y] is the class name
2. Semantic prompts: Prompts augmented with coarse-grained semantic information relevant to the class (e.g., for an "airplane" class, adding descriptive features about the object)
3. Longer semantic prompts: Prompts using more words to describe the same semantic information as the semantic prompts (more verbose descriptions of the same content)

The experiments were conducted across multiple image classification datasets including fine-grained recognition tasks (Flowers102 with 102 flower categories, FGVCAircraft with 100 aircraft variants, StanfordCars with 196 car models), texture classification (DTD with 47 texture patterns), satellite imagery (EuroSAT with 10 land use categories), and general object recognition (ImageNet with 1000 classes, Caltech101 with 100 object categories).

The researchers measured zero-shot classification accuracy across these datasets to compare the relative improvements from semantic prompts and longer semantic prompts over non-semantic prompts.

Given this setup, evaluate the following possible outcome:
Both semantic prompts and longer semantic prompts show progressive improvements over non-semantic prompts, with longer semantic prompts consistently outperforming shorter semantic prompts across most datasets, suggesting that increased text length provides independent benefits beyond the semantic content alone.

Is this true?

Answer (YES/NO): NO